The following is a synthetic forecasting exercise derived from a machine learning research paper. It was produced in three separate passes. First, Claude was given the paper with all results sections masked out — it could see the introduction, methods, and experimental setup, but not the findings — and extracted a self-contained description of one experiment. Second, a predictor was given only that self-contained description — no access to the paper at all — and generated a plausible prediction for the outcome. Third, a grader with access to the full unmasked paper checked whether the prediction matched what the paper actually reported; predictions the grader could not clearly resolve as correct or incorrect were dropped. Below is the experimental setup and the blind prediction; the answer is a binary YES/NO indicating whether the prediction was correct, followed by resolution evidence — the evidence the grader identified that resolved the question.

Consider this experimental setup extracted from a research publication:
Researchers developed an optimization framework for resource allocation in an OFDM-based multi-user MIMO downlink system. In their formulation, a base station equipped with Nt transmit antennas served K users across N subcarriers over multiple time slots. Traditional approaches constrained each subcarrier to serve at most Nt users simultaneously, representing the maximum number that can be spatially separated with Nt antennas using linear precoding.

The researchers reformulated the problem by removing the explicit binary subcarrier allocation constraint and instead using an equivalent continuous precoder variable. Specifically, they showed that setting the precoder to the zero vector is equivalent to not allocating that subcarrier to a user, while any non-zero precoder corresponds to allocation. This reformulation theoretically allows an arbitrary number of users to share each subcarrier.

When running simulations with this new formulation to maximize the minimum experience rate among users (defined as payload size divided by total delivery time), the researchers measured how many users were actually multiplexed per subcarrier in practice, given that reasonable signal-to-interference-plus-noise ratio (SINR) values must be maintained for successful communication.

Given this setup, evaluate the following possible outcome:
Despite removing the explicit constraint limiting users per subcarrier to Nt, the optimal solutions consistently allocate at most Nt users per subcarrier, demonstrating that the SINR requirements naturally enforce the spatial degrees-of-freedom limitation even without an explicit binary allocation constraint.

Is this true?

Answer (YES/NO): NO